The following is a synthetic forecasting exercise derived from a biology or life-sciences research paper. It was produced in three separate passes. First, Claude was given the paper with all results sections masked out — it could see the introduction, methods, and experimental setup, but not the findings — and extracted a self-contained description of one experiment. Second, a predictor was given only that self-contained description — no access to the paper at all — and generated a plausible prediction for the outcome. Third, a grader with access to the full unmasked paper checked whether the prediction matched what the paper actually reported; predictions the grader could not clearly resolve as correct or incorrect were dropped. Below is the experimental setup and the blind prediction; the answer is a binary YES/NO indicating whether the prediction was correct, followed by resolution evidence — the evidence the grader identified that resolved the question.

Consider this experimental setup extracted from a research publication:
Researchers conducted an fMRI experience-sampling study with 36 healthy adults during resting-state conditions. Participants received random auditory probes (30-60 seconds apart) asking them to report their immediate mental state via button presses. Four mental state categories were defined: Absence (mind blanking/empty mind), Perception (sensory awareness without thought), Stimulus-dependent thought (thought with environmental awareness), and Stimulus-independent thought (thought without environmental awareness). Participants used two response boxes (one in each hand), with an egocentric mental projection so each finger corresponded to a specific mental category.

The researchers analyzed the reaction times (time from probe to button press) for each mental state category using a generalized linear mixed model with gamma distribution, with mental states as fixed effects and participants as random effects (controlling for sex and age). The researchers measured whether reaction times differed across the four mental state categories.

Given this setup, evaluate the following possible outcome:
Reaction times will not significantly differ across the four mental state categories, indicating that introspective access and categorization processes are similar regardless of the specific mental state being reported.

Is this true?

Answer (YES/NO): NO